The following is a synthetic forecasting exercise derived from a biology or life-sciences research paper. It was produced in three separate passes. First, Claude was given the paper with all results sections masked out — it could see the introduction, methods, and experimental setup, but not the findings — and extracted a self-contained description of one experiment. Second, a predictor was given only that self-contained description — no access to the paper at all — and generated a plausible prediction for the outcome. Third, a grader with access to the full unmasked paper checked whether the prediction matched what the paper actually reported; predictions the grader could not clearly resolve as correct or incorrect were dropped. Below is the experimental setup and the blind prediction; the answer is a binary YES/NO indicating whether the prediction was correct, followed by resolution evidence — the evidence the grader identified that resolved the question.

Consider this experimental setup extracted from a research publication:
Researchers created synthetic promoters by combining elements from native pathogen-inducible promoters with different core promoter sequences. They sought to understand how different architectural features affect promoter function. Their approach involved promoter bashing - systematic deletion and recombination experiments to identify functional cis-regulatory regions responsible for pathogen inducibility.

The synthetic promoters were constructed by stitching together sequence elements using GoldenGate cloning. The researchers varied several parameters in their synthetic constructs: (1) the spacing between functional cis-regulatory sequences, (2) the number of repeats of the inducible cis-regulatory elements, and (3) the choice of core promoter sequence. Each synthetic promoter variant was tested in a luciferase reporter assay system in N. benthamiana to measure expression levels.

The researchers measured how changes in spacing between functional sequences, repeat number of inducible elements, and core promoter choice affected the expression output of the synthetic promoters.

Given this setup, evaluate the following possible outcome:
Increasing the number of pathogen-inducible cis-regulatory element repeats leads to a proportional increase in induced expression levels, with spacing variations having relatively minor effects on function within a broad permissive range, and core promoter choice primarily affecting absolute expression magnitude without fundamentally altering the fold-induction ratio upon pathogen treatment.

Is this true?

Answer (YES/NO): NO